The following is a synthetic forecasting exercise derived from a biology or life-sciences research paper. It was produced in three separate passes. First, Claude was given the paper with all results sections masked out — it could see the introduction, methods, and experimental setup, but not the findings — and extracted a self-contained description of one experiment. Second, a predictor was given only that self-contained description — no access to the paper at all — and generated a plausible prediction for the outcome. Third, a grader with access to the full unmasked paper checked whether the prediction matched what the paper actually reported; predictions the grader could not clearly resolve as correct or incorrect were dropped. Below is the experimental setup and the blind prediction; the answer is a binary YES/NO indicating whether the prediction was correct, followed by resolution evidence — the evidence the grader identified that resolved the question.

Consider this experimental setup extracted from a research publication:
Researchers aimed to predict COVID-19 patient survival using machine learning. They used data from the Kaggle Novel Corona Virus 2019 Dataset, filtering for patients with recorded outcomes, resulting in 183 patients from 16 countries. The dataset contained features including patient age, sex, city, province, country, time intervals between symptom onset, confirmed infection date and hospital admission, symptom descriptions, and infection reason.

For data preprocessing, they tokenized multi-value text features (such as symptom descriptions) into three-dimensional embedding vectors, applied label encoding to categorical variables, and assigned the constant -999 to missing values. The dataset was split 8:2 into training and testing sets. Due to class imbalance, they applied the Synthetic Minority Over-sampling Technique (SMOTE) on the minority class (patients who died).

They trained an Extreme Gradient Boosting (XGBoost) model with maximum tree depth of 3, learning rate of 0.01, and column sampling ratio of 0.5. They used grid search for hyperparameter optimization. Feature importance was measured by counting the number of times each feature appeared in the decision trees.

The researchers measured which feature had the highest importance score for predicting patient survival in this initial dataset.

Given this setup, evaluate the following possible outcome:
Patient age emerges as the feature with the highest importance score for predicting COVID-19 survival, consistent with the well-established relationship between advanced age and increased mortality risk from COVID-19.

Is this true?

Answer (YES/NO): YES